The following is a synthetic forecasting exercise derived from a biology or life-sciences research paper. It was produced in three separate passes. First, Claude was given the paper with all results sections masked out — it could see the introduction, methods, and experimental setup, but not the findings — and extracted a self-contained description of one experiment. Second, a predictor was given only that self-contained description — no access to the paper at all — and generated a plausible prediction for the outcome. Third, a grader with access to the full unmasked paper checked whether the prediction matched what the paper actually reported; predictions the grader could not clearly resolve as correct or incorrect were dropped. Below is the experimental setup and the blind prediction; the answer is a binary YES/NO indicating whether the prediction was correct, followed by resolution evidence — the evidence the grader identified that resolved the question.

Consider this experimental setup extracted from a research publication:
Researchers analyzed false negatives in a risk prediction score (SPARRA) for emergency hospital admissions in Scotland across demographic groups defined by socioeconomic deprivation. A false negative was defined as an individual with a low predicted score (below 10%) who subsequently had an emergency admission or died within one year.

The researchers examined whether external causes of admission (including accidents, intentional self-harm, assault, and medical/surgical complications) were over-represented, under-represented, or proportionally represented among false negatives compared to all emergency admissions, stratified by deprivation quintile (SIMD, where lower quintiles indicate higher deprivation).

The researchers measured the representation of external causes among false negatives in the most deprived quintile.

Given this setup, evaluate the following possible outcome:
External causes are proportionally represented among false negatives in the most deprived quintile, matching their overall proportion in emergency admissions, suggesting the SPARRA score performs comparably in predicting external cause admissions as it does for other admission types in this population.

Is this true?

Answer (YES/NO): NO